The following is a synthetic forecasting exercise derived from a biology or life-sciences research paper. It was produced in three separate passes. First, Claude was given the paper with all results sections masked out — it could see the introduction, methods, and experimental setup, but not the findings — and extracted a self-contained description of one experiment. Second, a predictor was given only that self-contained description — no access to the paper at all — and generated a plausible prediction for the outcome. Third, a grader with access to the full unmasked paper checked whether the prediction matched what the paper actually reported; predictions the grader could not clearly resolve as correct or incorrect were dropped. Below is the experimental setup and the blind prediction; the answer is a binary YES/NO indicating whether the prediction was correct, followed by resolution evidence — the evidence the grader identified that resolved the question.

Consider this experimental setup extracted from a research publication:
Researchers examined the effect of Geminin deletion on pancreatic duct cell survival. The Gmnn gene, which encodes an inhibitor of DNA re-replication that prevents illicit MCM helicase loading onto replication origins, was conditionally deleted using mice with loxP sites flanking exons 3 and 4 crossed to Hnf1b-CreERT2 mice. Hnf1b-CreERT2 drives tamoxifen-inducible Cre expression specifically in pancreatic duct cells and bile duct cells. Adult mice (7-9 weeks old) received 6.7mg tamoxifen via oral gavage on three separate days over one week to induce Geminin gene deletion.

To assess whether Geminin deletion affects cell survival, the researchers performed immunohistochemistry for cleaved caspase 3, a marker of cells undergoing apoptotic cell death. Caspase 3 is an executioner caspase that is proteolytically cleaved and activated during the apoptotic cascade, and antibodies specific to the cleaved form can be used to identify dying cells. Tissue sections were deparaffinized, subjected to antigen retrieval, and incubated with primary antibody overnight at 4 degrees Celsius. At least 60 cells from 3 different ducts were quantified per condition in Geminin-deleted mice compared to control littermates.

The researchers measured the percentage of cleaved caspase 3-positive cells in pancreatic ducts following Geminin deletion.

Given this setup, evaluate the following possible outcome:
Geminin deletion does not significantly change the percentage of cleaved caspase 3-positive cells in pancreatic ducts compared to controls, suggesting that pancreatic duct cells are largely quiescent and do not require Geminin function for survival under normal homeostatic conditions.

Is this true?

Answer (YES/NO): YES